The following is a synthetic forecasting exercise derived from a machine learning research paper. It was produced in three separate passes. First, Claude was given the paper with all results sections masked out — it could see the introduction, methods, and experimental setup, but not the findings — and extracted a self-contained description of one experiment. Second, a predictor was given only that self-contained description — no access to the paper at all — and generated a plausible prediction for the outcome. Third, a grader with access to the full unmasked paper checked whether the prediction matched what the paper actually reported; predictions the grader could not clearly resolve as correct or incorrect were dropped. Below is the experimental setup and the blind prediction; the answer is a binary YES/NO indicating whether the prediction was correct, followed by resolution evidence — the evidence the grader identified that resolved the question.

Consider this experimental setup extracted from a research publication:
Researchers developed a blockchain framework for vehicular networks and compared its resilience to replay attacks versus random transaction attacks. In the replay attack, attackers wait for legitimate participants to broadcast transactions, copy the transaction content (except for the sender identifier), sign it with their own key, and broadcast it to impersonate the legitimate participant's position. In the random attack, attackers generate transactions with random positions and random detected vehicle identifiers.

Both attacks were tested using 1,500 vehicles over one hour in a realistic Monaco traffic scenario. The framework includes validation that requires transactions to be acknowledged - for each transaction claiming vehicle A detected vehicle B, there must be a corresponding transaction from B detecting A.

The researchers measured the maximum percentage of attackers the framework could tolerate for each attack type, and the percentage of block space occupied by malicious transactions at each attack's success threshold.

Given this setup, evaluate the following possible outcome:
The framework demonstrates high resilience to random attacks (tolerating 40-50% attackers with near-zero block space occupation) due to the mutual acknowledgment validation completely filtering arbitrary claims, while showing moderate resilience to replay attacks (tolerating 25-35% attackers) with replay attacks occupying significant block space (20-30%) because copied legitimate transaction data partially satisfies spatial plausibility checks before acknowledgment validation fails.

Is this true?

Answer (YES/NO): NO